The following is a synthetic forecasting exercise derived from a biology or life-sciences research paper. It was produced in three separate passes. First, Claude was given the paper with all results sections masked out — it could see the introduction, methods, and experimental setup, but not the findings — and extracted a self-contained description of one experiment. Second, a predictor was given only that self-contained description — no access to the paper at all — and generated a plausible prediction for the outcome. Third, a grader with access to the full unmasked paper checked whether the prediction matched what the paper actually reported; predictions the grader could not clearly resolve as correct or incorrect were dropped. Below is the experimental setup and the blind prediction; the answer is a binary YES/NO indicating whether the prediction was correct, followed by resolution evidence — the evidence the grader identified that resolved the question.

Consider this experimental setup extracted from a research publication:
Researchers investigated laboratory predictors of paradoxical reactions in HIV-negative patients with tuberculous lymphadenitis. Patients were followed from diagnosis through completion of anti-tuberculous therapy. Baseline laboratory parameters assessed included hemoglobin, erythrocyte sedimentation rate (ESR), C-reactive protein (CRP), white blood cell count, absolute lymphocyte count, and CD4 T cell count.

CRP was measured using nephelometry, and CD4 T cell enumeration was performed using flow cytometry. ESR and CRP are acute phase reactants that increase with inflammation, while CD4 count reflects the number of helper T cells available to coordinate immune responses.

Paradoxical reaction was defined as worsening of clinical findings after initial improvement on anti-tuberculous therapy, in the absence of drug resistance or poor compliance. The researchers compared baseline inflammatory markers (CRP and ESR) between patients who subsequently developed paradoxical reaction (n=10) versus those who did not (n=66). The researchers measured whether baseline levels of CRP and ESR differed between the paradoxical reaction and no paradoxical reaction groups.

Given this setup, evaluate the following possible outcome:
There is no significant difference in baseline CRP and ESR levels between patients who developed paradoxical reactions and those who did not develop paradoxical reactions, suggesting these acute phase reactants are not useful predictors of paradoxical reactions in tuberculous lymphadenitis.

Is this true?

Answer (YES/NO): YES